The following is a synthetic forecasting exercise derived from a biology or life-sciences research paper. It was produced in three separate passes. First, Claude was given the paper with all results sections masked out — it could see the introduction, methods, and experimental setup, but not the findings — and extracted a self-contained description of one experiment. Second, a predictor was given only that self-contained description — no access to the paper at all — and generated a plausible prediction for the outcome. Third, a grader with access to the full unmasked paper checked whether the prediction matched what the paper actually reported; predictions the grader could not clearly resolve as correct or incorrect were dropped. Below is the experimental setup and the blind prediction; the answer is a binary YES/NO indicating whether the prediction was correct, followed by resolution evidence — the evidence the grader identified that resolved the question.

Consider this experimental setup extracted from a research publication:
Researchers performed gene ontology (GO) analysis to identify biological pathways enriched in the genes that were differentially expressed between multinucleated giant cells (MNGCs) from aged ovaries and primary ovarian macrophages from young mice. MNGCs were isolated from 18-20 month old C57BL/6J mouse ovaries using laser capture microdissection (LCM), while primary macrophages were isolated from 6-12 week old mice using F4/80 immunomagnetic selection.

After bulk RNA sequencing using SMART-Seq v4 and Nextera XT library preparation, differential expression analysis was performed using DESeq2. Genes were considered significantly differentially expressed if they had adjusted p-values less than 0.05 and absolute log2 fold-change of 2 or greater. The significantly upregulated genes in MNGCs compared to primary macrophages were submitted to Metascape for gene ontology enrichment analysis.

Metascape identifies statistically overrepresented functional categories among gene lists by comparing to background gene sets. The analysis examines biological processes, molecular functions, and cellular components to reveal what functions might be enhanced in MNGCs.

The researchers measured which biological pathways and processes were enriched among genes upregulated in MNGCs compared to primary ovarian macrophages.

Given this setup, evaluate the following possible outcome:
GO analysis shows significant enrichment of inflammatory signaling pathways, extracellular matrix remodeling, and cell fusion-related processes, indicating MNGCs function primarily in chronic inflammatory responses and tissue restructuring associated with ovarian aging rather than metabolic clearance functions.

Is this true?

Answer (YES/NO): NO